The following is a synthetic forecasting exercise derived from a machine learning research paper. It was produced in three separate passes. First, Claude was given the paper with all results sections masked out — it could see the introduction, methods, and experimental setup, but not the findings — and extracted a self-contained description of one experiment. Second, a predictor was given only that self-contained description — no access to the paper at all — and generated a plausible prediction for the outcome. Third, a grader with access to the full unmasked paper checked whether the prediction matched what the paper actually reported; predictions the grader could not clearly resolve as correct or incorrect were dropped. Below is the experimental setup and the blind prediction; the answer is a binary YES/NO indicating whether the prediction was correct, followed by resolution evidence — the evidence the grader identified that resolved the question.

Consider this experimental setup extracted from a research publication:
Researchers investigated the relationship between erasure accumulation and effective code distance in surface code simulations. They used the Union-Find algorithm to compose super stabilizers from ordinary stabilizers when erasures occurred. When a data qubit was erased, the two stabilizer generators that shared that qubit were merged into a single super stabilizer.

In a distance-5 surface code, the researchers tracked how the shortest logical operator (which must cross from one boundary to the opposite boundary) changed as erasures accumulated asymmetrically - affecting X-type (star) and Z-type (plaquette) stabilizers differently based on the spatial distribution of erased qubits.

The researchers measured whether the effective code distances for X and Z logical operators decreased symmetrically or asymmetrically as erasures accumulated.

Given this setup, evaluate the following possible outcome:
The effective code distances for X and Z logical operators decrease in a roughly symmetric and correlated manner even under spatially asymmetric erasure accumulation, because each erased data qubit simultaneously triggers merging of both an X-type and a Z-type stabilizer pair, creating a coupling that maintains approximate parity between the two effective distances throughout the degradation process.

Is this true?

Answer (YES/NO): NO